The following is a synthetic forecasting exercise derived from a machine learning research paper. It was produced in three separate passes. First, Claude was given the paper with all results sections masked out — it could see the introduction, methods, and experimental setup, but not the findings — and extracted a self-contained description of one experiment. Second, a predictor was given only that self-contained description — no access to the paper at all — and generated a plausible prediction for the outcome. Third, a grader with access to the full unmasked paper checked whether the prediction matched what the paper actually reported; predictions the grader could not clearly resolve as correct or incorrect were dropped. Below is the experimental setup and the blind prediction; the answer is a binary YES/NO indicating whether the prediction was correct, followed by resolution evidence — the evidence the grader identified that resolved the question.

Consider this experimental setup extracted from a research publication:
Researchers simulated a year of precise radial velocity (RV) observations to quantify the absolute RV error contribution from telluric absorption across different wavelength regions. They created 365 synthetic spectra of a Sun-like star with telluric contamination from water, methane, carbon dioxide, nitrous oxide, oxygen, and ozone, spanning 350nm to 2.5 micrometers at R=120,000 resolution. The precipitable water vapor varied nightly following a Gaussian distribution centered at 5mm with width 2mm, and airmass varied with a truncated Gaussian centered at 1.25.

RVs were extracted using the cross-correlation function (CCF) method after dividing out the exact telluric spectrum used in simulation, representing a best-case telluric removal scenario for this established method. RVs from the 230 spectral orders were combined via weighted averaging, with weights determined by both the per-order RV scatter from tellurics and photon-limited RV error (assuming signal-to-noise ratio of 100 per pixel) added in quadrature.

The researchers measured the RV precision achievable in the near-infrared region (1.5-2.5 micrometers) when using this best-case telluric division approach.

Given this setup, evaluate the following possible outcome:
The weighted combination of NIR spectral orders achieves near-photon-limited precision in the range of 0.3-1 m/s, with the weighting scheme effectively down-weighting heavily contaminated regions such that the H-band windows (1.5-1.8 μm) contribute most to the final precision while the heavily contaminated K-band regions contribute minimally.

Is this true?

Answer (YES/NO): NO